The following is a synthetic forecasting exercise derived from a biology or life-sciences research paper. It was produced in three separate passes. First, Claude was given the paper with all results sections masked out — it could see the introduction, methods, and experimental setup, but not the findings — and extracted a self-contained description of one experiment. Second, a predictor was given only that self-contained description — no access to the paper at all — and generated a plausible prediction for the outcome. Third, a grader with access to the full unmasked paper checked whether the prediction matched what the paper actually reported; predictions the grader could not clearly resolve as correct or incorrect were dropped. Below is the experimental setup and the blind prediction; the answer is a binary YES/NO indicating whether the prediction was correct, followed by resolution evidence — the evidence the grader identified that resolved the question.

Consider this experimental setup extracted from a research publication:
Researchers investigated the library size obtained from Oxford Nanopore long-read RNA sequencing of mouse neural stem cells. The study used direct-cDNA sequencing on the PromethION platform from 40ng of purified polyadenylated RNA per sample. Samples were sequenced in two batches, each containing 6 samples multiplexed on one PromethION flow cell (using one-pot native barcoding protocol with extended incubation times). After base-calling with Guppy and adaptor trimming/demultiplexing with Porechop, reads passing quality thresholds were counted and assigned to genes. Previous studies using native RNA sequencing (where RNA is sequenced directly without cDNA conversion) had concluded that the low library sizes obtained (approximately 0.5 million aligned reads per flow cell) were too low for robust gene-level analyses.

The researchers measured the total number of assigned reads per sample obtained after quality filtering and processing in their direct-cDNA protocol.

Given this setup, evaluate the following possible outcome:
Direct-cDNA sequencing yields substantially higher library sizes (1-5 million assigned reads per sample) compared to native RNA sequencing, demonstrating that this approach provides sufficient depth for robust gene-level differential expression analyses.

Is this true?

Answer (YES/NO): NO